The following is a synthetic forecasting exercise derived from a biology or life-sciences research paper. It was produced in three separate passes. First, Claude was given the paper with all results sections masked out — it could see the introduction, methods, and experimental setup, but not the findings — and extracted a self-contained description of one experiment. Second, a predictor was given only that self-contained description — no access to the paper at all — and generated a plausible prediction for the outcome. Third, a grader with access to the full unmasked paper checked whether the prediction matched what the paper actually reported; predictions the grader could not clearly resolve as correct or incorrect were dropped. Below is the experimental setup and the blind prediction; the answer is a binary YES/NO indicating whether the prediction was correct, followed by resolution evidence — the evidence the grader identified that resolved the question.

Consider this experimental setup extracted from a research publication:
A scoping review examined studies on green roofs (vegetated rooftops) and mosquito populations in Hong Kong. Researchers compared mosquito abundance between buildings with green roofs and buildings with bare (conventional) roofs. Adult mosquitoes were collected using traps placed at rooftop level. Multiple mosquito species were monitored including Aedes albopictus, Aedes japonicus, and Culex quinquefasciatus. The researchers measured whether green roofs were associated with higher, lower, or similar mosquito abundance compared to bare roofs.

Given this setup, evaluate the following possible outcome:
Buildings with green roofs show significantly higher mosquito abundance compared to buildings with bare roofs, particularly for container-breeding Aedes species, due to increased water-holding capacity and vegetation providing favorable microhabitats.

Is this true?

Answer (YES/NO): NO